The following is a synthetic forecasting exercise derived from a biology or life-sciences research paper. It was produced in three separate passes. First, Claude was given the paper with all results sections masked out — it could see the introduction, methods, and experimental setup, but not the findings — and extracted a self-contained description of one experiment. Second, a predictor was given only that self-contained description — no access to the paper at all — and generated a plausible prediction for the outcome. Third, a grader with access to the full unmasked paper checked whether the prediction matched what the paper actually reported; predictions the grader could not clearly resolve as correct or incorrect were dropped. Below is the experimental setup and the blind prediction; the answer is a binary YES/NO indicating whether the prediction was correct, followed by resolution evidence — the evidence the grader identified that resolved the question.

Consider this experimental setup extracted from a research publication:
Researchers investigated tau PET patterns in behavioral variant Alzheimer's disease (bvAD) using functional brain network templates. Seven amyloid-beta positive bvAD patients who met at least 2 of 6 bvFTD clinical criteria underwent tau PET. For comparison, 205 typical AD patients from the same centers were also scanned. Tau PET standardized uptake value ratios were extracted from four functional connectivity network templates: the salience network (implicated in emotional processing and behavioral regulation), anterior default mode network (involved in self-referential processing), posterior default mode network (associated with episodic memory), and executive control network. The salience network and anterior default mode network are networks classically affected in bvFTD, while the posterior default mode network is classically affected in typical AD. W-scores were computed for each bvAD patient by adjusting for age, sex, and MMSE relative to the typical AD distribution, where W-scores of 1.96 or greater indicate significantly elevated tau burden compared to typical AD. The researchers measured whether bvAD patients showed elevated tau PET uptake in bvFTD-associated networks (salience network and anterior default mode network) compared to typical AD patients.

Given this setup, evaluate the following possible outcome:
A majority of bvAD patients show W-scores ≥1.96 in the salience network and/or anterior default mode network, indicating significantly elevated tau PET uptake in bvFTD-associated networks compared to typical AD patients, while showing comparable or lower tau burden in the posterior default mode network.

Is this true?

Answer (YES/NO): NO